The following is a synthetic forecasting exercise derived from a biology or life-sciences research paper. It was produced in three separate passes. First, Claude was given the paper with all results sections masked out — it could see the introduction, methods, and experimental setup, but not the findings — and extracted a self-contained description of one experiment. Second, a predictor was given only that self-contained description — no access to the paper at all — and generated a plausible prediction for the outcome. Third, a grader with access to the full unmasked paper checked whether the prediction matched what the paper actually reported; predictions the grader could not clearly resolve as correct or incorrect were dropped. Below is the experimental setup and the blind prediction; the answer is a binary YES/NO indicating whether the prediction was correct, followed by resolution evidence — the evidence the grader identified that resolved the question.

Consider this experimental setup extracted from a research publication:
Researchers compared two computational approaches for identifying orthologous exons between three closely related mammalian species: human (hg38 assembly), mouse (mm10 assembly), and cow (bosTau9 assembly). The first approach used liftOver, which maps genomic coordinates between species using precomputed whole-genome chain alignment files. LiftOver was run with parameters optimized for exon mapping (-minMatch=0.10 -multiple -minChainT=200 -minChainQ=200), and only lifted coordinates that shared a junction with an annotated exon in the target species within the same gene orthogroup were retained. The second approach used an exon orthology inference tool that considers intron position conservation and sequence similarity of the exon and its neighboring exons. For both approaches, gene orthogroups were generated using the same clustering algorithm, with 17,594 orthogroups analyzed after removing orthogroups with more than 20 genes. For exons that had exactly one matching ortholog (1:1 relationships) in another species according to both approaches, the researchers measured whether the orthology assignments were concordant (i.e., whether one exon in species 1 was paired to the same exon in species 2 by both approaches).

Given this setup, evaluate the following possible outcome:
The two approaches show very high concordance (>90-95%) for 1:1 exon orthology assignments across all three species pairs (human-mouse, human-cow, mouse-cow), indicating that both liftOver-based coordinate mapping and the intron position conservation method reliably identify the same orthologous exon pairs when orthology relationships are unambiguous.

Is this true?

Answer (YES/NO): YES